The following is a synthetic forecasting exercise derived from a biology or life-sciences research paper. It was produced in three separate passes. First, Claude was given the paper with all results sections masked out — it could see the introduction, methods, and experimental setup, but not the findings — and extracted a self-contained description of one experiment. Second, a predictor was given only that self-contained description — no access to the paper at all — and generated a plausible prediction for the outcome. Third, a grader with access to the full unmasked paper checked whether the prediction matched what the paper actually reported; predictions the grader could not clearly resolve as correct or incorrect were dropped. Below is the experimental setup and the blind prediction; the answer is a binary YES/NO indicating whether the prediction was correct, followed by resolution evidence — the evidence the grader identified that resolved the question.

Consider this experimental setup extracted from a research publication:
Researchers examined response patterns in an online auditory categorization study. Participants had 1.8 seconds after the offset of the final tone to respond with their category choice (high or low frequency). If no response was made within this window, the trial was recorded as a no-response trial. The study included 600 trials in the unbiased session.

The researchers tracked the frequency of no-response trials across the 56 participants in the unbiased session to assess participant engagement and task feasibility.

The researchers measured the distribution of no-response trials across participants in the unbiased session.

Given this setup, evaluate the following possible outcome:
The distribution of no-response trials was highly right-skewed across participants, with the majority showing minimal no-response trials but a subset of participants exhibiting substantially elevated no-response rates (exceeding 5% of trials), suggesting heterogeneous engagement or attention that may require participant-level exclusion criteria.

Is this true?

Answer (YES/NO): NO